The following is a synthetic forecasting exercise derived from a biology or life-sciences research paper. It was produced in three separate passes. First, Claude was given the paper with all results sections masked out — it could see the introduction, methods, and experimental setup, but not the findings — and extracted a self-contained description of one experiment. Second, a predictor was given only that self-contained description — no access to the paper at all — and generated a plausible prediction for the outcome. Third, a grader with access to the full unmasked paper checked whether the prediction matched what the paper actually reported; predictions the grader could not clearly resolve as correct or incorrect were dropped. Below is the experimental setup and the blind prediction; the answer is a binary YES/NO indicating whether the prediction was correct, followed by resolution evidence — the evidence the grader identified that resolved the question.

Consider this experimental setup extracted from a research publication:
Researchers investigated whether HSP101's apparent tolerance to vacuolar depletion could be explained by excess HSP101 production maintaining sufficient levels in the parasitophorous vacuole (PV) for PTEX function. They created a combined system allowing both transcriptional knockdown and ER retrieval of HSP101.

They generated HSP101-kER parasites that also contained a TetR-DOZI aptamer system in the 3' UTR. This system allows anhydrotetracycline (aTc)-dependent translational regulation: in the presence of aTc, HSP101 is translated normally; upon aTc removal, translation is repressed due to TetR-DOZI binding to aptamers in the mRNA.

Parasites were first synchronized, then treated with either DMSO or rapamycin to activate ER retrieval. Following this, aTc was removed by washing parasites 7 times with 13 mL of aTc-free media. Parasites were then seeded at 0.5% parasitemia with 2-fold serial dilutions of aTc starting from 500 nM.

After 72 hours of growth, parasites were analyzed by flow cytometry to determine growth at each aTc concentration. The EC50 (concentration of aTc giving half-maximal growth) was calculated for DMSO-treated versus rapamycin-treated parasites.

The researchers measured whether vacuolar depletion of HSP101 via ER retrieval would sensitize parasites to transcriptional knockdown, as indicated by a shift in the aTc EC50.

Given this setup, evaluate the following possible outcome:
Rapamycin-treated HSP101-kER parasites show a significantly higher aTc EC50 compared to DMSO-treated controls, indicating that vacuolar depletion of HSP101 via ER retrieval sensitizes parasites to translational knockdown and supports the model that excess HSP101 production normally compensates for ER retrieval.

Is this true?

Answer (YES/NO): NO